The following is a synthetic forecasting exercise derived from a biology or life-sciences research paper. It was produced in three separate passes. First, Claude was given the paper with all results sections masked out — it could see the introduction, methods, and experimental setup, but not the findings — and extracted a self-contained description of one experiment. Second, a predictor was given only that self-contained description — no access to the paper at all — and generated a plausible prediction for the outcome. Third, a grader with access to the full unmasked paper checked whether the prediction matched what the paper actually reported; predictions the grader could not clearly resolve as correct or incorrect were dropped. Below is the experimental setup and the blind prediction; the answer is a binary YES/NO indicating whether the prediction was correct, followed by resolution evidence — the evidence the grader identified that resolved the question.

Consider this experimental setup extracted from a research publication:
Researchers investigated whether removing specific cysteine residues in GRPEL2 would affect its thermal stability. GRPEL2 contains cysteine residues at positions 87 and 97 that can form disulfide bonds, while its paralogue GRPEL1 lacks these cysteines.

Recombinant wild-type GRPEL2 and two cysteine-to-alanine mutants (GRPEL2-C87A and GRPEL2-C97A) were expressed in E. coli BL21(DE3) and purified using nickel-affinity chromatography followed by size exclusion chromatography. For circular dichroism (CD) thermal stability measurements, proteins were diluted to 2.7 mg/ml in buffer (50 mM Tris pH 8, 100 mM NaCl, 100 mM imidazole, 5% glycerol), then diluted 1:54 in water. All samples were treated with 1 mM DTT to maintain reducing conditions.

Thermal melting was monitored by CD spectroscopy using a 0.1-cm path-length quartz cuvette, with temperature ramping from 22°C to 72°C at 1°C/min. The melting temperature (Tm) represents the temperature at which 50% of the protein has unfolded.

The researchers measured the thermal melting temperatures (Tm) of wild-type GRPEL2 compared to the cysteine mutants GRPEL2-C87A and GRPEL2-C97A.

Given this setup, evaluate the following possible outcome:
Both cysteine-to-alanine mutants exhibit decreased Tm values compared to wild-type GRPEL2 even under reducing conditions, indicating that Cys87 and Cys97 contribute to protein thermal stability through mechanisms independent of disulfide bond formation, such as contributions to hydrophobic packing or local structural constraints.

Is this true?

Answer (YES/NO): NO